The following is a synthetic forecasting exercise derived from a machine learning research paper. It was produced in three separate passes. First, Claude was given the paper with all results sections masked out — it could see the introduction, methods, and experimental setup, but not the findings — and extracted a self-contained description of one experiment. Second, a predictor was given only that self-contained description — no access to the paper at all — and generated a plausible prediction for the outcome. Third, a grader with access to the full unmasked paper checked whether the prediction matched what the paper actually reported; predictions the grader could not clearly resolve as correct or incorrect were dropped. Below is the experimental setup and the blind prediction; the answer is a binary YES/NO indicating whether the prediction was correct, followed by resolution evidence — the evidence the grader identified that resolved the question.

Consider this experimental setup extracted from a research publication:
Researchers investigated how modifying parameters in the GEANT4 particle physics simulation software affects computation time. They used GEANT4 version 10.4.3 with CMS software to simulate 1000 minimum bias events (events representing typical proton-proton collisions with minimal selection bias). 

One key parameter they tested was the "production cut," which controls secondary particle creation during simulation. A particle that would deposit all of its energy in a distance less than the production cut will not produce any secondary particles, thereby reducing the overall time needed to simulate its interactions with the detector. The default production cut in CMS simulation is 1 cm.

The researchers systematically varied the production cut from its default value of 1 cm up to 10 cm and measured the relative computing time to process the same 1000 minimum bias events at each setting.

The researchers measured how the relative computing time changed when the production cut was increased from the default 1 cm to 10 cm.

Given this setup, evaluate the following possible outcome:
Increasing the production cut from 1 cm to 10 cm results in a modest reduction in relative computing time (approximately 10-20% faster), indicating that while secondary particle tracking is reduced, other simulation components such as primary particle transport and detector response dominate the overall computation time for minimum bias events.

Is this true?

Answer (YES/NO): NO